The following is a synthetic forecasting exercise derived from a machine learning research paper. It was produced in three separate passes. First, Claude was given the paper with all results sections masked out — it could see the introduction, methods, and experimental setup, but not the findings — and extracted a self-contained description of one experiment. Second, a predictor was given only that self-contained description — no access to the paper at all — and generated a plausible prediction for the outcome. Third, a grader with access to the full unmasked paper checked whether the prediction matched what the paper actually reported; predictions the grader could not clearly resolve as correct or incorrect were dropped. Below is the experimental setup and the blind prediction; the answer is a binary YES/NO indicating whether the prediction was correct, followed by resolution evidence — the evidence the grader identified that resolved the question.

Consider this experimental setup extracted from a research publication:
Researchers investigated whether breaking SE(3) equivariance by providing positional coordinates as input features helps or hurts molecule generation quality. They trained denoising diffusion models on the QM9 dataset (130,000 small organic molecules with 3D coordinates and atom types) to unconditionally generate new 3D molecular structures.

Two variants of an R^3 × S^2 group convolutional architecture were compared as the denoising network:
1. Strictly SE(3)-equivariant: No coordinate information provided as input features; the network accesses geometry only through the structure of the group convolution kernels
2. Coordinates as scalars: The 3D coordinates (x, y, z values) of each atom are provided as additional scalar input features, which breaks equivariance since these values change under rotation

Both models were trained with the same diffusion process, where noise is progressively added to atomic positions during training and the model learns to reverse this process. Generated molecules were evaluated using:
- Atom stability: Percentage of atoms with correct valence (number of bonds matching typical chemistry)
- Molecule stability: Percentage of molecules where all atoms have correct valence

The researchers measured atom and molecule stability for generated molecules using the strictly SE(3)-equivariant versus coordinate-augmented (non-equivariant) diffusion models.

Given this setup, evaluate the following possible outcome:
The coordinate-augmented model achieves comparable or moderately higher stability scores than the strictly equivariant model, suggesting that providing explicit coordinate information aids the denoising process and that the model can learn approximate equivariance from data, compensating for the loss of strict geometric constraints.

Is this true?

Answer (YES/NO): NO